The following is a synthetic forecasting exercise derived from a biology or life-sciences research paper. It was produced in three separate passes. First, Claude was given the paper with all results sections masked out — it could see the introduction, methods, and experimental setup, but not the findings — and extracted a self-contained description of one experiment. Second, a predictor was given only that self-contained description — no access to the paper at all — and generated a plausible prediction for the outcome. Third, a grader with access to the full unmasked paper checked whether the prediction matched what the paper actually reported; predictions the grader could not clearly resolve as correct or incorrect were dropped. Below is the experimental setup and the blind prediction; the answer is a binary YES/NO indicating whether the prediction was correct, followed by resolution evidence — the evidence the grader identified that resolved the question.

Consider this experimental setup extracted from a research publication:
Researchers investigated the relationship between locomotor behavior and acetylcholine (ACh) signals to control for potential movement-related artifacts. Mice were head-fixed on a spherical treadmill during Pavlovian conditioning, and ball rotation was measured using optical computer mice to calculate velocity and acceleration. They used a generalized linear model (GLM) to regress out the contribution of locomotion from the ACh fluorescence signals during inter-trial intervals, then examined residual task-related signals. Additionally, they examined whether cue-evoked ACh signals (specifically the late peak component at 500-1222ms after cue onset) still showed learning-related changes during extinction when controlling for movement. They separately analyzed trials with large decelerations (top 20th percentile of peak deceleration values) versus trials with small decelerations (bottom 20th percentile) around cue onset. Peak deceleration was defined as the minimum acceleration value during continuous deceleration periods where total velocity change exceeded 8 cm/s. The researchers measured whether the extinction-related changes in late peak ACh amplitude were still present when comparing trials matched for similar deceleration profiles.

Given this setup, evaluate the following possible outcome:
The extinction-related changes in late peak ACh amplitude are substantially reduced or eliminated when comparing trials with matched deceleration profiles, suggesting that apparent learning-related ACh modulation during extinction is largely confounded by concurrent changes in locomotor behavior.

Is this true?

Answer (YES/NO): NO